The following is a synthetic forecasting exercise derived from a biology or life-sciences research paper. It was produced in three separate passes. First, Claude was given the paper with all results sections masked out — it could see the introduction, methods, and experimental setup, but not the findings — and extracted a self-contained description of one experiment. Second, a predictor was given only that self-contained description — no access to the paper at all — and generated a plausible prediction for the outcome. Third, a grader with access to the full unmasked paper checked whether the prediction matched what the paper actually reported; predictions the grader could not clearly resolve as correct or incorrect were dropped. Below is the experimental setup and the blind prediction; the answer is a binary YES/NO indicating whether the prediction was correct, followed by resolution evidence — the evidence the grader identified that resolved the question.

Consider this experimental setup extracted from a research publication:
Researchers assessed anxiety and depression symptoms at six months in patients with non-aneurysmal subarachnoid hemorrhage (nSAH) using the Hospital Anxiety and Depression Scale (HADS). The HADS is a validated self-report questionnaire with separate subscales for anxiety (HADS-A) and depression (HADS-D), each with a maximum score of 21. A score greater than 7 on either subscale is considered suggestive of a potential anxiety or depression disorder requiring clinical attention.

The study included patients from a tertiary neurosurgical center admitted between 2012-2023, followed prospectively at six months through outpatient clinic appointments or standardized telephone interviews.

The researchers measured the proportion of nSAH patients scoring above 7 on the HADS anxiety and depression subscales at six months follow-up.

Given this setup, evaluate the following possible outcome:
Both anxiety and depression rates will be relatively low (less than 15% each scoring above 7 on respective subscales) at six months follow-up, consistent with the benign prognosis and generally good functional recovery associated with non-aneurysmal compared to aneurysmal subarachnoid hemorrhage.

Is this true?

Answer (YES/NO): NO